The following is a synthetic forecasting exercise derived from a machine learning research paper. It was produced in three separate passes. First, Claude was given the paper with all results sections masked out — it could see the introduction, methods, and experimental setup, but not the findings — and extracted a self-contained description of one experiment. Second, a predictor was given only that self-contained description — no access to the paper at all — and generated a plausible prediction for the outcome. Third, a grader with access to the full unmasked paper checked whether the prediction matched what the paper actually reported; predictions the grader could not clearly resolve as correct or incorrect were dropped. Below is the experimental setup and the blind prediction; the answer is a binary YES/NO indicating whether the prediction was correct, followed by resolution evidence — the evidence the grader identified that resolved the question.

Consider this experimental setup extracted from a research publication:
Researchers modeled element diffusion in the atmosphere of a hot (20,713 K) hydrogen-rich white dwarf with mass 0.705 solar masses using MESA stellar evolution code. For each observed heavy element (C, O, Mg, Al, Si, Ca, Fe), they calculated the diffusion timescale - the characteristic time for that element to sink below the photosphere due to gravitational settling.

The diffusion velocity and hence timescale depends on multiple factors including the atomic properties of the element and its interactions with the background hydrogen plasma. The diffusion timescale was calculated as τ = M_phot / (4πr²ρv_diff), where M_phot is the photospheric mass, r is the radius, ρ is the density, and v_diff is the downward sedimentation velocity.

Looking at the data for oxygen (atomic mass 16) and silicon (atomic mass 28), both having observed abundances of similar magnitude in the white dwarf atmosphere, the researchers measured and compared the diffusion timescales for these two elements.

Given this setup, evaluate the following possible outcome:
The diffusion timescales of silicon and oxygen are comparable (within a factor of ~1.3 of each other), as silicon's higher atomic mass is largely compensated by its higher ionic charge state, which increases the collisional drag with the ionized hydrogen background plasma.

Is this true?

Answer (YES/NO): NO